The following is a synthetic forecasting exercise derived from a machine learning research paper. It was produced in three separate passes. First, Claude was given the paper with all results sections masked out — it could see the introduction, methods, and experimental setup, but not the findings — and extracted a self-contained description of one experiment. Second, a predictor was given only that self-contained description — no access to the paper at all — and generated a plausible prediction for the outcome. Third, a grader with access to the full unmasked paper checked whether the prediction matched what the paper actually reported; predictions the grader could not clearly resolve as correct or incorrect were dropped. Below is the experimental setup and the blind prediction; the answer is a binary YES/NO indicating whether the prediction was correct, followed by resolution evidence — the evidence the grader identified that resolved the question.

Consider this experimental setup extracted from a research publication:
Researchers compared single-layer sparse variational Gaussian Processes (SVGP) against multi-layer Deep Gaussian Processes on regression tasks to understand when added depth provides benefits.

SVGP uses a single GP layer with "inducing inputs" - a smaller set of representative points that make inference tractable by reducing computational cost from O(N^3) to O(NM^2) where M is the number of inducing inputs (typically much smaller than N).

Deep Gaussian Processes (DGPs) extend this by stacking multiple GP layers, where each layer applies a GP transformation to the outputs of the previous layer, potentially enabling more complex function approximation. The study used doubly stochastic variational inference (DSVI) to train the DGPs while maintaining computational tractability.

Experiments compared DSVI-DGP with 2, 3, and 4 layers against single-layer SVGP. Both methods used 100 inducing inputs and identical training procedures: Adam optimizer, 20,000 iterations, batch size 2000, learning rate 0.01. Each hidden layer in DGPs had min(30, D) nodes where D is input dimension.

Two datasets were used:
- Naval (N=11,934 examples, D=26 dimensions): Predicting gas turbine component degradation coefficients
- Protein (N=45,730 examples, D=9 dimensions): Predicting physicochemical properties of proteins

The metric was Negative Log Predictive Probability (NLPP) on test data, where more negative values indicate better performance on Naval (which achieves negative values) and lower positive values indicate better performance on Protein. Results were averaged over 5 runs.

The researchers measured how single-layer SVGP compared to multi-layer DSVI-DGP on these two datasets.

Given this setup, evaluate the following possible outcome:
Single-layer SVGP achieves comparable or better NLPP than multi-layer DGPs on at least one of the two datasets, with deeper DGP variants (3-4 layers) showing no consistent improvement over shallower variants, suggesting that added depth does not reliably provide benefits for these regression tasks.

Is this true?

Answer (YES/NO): YES